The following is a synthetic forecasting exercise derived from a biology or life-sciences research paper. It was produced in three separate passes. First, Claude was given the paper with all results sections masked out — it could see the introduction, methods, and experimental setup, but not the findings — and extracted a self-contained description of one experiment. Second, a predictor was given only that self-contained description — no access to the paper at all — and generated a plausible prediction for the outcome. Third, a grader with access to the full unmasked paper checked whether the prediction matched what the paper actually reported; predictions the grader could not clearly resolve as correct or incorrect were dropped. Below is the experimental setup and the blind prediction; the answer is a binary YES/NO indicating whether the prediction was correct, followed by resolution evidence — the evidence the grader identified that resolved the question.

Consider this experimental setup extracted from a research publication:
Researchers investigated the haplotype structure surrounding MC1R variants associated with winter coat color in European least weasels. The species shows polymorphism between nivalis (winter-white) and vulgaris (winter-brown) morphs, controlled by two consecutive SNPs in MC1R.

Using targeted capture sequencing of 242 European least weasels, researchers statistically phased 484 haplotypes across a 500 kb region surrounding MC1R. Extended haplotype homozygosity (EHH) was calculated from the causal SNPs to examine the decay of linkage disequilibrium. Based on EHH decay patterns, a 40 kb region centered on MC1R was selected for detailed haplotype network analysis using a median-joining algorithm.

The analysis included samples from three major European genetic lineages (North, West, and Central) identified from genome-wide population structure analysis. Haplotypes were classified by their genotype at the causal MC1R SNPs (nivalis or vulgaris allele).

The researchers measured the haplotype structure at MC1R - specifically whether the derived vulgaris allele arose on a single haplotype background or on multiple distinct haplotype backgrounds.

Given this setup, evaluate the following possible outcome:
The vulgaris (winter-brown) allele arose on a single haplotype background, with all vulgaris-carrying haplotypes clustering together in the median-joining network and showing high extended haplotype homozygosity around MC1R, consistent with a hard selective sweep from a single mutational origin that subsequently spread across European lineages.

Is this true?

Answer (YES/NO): NO